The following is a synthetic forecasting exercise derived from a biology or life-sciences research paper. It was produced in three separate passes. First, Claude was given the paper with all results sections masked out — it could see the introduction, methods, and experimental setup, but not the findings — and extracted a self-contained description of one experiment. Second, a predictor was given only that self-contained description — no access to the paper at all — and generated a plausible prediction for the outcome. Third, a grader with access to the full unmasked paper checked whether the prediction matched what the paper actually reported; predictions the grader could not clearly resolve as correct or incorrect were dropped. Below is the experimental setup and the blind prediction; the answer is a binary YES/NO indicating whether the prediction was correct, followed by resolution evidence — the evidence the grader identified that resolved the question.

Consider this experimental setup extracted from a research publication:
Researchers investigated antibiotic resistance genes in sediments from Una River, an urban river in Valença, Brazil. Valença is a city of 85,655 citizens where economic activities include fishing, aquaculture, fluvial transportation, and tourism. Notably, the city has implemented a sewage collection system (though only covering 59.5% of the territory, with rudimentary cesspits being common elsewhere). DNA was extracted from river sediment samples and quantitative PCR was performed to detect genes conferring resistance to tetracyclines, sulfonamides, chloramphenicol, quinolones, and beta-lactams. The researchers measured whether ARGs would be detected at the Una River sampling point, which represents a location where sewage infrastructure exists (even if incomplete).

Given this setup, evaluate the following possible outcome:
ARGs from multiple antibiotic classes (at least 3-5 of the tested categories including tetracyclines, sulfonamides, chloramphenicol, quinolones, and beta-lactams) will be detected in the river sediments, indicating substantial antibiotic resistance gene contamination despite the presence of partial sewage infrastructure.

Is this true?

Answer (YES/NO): YES